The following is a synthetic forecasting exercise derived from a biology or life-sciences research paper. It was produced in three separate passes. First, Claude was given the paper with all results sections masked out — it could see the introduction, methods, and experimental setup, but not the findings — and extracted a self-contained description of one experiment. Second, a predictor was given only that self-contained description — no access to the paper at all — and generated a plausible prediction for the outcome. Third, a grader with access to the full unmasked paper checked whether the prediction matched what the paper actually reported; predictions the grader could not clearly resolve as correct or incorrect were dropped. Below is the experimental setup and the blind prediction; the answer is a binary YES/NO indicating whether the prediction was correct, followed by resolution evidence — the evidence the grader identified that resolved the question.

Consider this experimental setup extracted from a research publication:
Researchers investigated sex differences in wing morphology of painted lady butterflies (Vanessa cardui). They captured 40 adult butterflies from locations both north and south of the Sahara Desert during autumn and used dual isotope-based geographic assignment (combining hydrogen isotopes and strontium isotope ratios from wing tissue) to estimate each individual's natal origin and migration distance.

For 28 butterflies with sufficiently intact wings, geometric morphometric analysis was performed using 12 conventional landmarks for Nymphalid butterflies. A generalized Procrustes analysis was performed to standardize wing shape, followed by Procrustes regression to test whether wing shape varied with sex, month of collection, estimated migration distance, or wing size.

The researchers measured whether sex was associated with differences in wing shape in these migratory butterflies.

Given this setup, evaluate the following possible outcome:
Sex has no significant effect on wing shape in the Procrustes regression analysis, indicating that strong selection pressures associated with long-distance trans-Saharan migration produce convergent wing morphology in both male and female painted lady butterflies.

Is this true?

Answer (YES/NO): NO